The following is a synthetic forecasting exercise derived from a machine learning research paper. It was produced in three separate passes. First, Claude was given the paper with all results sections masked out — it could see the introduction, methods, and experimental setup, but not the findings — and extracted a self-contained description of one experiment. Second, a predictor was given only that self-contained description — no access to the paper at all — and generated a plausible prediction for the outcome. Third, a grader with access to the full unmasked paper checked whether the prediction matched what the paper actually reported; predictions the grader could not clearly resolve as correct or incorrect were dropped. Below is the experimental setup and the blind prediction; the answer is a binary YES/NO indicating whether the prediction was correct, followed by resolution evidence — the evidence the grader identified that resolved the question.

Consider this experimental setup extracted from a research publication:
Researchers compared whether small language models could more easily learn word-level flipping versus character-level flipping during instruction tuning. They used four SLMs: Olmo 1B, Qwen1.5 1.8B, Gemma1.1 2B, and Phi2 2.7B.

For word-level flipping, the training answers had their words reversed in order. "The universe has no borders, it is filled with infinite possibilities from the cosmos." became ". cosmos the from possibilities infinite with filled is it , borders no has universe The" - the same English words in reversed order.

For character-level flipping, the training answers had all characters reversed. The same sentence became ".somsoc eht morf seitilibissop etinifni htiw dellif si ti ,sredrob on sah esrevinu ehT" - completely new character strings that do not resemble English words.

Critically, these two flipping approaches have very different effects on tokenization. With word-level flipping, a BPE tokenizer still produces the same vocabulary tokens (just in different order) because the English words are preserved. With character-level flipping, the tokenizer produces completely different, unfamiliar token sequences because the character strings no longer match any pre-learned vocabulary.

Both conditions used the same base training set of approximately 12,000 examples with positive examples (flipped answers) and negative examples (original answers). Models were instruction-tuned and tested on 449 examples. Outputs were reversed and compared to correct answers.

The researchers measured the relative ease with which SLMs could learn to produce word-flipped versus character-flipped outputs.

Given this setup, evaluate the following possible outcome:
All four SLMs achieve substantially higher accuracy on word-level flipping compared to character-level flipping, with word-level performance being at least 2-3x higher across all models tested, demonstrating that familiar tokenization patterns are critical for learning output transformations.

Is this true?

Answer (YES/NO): YES